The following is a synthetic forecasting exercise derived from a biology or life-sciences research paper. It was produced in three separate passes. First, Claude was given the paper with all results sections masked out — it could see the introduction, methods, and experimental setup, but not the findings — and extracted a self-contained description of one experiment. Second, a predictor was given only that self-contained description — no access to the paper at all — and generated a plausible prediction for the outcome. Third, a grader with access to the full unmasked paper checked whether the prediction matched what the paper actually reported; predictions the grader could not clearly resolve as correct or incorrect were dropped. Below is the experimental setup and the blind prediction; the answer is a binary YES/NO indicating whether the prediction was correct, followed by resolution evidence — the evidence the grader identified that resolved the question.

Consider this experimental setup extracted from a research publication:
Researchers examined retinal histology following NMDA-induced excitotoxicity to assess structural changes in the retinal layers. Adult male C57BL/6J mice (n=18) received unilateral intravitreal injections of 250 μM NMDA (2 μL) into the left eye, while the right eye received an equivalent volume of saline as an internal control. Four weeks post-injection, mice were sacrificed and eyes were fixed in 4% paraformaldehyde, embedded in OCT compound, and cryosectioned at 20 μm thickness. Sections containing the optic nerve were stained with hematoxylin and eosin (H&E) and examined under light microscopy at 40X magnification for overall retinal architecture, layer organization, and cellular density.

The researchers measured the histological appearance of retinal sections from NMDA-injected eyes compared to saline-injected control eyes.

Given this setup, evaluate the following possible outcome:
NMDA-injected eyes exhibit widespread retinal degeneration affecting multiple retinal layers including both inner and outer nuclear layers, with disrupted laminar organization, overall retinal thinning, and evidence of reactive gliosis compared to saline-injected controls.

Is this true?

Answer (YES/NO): NO